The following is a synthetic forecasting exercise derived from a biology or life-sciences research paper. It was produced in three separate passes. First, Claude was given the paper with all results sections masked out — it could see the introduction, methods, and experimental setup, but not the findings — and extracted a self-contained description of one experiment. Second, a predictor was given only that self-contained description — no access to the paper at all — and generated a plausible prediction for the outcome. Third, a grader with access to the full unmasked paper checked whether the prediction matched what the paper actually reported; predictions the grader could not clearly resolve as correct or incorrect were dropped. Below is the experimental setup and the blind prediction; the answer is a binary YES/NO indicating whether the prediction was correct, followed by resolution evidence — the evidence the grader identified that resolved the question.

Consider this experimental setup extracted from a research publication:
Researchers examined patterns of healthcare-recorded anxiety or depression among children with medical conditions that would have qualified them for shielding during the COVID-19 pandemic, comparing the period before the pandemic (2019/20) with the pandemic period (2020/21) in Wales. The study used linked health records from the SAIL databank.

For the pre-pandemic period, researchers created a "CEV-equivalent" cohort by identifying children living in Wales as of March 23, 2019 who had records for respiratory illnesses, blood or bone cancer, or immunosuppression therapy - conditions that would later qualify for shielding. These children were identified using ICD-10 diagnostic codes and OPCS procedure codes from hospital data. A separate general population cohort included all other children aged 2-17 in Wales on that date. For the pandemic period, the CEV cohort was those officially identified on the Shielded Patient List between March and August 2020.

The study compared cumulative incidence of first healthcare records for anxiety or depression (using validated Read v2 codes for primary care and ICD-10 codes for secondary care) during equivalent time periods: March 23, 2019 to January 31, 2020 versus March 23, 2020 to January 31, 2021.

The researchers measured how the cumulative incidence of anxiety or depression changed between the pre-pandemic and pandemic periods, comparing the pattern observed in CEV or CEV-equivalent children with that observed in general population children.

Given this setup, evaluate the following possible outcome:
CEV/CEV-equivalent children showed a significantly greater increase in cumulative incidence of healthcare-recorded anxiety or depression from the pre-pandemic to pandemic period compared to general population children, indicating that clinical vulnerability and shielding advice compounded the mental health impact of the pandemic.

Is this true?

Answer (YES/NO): NO